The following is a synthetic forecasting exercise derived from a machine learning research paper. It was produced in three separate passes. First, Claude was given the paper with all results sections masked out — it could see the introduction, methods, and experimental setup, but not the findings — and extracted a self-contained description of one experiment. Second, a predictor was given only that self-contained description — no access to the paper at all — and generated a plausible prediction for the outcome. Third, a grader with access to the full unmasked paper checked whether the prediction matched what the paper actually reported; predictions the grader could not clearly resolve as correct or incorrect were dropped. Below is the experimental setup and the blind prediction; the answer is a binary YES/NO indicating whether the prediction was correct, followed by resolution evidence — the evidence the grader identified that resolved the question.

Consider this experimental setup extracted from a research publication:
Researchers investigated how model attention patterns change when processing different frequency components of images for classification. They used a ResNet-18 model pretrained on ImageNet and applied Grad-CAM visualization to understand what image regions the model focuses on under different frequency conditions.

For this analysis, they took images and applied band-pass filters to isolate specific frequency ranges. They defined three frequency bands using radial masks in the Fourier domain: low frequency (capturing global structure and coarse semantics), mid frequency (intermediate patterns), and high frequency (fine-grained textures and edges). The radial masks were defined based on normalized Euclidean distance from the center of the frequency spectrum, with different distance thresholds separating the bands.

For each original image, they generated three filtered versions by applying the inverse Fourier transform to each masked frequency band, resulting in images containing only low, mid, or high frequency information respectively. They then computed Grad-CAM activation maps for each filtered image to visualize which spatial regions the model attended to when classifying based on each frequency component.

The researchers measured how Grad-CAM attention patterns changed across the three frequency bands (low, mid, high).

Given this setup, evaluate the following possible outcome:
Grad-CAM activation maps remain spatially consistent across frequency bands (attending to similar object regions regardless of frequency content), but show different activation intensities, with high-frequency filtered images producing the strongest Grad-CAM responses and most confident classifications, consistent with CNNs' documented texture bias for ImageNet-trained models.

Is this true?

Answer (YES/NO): NO